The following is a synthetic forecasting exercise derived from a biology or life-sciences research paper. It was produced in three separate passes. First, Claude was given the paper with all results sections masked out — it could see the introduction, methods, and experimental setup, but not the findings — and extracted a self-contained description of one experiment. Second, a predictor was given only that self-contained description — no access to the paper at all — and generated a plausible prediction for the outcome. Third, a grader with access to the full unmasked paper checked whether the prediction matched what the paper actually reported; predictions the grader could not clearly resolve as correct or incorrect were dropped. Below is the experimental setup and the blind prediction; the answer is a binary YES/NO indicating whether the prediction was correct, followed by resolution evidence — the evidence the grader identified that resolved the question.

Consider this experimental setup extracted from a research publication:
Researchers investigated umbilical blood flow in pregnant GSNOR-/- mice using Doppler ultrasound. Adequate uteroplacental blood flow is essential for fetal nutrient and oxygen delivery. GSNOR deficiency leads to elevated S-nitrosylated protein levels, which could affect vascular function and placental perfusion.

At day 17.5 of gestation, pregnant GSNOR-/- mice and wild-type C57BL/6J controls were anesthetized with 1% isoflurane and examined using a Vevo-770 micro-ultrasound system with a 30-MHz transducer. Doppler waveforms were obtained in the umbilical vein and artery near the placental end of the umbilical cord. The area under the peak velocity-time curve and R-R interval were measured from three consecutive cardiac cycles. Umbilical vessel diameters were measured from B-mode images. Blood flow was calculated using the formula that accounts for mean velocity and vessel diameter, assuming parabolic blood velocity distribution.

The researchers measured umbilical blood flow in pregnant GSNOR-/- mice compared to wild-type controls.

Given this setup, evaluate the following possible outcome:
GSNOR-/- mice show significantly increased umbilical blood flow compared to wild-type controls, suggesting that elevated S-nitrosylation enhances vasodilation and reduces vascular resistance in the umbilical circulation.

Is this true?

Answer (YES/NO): NO